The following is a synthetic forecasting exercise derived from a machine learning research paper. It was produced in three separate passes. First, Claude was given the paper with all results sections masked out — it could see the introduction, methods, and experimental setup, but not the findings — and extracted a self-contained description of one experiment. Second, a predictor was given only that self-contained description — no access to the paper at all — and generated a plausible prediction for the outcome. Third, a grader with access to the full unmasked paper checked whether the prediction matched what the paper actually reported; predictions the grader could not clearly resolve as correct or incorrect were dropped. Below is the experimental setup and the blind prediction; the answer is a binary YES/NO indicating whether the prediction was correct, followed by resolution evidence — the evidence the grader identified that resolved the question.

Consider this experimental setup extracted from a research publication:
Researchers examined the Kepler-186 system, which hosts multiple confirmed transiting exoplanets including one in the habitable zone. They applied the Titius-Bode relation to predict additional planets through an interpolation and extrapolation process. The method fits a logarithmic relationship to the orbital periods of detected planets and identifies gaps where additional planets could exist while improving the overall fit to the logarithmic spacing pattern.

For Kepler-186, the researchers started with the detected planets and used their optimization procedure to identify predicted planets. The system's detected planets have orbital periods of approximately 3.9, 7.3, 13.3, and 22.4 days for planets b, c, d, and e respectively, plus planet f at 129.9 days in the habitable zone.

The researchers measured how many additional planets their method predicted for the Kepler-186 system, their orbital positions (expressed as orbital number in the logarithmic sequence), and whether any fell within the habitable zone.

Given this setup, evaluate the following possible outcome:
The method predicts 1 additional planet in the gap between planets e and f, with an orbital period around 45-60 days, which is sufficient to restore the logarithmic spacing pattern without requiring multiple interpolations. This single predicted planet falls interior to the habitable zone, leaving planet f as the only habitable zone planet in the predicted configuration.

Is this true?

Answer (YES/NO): NO